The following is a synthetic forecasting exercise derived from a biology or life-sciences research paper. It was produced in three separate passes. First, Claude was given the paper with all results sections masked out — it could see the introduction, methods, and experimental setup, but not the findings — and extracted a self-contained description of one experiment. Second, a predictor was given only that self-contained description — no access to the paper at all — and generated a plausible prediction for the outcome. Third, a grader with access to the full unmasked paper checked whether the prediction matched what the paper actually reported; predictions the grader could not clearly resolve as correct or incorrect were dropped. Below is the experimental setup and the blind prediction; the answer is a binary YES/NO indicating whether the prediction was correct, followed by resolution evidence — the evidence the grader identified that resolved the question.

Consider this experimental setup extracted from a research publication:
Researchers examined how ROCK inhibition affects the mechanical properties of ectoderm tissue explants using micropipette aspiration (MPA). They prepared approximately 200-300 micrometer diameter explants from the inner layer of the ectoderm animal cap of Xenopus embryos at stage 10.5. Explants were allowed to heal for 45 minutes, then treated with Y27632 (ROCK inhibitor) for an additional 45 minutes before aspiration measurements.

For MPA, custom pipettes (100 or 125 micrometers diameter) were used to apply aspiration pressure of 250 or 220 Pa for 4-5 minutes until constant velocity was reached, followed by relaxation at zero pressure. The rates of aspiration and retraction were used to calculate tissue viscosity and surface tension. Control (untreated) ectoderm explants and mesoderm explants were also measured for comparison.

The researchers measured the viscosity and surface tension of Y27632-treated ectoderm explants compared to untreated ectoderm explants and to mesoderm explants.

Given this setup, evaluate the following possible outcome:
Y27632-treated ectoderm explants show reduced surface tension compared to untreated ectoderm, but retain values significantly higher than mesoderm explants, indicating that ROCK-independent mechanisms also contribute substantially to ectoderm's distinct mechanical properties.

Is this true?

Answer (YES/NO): NO